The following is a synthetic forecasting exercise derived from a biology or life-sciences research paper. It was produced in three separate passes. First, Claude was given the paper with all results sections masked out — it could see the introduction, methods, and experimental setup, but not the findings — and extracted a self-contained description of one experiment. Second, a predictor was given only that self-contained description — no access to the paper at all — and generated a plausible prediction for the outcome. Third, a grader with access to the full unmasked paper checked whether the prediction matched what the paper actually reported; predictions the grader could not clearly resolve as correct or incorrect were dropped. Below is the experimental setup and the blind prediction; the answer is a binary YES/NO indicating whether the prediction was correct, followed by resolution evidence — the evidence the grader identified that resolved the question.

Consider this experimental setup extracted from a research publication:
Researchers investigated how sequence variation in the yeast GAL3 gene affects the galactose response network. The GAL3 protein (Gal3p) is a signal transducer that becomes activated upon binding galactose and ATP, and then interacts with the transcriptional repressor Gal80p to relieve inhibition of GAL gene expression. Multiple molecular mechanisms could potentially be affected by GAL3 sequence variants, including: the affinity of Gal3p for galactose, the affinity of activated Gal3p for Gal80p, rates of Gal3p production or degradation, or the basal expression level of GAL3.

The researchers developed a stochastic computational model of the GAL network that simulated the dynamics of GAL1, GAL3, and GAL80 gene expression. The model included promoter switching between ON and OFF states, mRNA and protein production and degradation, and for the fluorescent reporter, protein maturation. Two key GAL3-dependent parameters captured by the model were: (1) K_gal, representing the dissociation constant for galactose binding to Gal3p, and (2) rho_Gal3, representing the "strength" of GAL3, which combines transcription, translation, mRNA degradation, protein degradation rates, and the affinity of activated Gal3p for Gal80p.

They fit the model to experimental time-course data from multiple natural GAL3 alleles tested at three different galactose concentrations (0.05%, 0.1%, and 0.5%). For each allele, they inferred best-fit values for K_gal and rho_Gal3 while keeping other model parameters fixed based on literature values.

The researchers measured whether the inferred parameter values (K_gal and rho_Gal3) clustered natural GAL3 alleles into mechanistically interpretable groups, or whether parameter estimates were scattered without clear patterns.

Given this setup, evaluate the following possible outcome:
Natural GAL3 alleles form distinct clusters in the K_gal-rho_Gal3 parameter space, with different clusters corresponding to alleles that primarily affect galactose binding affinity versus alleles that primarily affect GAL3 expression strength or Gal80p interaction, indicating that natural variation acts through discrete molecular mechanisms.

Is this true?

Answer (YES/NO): YES